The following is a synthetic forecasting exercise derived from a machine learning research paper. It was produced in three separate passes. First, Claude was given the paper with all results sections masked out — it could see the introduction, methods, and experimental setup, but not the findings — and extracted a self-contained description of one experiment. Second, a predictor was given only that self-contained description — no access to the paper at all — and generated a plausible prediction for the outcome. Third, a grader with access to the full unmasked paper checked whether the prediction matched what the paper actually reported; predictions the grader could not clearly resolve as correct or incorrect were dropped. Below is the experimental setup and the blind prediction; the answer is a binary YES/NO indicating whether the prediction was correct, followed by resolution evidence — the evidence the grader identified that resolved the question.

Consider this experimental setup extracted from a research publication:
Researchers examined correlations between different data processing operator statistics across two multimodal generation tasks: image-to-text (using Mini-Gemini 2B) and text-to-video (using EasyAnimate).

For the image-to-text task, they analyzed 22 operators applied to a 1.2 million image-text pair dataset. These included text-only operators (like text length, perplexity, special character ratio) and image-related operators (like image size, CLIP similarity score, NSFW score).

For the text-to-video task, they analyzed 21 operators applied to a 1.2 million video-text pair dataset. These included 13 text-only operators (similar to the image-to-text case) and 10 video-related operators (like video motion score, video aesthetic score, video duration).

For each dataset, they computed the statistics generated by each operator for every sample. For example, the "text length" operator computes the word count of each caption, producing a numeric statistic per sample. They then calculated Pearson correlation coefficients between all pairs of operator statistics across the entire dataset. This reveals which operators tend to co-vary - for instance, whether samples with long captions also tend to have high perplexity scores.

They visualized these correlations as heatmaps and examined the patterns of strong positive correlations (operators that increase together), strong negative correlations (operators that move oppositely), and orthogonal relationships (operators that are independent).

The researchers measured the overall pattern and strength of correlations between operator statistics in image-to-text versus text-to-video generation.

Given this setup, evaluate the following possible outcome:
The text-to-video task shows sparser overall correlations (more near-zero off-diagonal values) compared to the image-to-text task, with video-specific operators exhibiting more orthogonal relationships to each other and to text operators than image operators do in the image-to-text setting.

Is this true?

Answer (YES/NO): YES